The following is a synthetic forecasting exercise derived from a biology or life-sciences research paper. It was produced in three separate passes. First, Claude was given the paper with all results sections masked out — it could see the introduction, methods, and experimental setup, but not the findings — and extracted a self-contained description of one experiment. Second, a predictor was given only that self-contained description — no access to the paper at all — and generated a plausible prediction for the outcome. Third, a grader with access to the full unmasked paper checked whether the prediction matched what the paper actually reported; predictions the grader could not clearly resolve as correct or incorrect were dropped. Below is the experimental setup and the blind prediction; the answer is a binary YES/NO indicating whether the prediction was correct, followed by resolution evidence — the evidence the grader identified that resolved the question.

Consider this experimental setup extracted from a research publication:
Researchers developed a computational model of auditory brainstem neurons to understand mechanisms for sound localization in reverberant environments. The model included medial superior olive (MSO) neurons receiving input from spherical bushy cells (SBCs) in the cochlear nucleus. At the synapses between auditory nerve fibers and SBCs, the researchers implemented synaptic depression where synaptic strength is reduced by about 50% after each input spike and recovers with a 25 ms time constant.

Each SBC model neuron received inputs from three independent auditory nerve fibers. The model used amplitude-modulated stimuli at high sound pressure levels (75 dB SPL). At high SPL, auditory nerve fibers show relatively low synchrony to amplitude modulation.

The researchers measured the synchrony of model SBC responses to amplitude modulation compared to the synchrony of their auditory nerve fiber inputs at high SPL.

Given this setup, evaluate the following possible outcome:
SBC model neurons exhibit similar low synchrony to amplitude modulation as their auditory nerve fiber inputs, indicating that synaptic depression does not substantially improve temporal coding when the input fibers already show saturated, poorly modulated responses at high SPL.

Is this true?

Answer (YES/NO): YES